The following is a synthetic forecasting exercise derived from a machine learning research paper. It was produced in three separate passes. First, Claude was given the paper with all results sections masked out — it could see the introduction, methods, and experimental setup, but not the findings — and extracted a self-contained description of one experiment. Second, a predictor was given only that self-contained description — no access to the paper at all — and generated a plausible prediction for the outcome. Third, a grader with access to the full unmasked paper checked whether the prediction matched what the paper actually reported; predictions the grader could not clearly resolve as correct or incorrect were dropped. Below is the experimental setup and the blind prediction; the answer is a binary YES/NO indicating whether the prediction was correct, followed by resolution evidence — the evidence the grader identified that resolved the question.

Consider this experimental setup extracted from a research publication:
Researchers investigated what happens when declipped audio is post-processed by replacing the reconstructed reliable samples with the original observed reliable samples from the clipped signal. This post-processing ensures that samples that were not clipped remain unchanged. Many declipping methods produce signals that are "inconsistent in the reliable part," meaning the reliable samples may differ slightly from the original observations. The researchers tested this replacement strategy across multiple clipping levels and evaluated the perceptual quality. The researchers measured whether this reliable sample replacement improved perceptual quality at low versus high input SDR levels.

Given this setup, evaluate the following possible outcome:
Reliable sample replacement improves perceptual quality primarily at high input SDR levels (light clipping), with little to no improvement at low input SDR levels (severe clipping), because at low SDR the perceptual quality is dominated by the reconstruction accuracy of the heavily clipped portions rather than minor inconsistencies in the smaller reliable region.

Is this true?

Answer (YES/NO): NO